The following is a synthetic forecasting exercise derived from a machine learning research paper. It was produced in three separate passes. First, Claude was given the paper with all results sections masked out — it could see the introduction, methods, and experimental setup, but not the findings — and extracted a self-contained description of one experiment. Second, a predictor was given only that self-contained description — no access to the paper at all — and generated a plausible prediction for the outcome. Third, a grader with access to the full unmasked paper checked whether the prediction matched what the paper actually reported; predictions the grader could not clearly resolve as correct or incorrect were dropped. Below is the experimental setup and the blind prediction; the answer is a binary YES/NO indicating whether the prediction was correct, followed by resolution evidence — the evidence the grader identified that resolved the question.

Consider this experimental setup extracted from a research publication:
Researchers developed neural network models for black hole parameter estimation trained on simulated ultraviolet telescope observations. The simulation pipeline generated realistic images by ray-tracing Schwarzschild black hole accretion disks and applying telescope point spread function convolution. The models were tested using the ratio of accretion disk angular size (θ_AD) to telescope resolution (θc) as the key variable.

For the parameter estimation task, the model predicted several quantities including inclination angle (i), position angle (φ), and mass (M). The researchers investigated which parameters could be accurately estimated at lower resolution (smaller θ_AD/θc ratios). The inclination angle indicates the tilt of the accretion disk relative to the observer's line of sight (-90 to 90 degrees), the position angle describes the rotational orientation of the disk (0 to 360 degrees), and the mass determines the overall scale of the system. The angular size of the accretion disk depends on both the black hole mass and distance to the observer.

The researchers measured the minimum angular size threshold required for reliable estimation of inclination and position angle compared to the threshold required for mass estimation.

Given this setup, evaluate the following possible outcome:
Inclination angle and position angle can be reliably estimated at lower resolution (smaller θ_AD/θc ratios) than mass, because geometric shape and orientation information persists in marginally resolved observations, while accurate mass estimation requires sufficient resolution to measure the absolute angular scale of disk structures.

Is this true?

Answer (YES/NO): YES